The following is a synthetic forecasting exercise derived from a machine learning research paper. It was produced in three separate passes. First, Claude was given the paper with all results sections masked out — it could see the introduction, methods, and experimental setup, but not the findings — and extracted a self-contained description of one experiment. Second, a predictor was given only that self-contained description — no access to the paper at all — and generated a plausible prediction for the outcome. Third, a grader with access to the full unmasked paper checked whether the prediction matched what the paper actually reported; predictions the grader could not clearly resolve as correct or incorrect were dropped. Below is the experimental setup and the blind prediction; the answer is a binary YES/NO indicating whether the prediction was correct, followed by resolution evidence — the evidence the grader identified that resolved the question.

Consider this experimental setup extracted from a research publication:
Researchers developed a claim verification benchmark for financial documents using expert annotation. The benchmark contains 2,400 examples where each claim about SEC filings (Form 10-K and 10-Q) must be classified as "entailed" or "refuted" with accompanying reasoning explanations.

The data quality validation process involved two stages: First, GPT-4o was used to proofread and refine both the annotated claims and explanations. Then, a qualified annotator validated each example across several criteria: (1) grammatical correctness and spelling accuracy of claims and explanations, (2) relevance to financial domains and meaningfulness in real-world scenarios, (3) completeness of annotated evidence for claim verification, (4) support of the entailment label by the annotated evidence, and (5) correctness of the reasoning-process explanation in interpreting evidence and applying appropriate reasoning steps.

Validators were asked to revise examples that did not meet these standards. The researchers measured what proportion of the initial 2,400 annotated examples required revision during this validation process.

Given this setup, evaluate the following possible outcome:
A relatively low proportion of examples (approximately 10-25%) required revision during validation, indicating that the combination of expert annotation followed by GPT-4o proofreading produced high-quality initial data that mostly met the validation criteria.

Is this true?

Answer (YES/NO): YES